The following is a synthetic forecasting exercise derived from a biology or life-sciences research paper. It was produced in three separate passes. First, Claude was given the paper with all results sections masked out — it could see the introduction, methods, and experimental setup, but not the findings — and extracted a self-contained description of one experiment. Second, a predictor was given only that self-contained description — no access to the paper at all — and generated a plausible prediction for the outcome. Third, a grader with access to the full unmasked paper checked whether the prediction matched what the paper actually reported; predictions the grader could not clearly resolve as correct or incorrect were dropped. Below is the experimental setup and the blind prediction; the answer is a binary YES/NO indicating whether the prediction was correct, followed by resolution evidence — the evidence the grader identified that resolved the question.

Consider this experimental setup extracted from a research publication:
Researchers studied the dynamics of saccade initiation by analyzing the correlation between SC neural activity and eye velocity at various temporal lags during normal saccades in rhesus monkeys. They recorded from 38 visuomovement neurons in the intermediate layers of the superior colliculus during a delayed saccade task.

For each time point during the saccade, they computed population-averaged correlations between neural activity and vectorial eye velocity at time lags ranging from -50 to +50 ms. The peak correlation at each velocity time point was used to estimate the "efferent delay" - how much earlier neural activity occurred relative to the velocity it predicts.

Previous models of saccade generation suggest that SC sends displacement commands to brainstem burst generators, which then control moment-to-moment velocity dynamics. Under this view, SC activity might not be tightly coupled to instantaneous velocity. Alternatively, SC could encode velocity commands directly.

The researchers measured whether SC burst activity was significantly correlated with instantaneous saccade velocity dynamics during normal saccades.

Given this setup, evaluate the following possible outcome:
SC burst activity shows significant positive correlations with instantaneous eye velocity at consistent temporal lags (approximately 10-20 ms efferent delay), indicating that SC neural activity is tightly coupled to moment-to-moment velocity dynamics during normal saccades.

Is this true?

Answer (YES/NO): YES